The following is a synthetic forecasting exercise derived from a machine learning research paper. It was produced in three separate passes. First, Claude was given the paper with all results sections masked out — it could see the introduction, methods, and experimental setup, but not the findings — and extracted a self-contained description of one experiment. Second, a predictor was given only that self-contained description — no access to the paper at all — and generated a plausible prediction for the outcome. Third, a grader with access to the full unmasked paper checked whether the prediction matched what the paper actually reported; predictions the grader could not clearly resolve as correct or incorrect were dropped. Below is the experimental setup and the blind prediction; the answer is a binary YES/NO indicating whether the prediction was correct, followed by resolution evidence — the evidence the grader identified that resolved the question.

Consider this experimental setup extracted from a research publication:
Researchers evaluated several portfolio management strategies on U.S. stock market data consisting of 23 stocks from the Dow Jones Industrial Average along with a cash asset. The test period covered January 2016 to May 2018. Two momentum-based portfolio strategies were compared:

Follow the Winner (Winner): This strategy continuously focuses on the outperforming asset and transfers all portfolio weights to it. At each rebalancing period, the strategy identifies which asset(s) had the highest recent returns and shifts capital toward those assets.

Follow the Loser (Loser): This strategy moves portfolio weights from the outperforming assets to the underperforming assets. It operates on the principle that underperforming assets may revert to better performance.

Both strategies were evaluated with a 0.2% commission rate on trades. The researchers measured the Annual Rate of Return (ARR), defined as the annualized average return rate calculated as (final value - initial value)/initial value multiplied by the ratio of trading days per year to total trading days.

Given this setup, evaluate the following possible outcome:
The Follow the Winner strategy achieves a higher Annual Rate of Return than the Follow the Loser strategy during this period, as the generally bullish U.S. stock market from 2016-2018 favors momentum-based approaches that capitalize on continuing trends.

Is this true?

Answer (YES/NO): YES